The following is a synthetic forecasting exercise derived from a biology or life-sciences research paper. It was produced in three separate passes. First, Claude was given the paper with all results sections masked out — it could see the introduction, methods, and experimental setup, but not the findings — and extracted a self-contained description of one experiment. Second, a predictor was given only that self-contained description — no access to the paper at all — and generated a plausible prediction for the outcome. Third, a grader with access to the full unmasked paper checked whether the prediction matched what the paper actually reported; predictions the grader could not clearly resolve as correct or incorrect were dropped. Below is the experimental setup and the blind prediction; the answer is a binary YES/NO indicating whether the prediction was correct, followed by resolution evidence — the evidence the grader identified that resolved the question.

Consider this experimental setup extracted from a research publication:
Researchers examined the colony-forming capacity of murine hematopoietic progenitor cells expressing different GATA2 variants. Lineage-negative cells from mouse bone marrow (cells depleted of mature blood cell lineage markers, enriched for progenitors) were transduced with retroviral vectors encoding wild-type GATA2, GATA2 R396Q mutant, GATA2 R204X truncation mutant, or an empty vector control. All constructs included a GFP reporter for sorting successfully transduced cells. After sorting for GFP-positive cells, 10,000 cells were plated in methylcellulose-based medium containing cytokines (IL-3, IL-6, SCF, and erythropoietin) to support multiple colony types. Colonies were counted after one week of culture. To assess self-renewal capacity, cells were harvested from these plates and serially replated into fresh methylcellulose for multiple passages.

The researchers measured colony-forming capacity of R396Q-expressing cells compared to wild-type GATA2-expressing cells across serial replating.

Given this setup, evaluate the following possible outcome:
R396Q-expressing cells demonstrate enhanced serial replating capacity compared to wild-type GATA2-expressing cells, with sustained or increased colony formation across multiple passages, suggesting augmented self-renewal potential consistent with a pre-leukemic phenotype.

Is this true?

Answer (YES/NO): YES